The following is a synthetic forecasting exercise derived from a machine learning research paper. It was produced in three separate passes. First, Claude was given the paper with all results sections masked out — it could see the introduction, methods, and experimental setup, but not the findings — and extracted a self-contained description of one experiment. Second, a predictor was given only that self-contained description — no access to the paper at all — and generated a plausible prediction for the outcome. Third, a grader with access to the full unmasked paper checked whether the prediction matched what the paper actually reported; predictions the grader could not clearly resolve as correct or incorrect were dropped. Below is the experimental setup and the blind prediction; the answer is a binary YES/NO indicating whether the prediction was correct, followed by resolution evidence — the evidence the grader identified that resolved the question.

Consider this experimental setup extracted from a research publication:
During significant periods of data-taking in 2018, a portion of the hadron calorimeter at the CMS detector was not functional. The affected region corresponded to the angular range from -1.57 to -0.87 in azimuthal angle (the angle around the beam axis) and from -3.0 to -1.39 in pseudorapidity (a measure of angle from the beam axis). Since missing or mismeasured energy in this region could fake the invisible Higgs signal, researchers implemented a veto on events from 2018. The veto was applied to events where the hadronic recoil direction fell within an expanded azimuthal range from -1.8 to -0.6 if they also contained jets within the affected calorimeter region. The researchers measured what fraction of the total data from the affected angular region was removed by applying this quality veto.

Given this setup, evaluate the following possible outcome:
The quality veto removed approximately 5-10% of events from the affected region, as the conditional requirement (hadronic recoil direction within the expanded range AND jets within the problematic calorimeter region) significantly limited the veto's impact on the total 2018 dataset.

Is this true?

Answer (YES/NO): NO